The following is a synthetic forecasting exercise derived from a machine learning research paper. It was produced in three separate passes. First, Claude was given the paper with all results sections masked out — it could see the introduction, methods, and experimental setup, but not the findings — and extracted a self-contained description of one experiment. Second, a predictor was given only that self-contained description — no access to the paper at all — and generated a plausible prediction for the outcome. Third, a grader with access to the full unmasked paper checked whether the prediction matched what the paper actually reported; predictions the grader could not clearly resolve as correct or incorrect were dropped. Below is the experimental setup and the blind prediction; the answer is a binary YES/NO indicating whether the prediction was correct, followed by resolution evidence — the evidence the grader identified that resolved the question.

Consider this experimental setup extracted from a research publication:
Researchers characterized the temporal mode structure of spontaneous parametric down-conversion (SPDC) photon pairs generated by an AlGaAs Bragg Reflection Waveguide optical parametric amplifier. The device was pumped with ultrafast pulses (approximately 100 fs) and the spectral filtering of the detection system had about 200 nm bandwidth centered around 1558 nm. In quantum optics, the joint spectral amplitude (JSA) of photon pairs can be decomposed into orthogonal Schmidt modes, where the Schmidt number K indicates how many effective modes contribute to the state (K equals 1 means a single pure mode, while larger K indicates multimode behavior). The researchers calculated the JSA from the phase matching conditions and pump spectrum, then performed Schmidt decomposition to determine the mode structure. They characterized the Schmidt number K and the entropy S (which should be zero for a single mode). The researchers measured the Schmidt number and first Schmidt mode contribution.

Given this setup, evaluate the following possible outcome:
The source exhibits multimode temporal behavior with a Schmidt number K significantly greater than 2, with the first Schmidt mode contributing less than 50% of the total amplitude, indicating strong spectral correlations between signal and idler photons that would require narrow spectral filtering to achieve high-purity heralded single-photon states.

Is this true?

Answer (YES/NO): NO